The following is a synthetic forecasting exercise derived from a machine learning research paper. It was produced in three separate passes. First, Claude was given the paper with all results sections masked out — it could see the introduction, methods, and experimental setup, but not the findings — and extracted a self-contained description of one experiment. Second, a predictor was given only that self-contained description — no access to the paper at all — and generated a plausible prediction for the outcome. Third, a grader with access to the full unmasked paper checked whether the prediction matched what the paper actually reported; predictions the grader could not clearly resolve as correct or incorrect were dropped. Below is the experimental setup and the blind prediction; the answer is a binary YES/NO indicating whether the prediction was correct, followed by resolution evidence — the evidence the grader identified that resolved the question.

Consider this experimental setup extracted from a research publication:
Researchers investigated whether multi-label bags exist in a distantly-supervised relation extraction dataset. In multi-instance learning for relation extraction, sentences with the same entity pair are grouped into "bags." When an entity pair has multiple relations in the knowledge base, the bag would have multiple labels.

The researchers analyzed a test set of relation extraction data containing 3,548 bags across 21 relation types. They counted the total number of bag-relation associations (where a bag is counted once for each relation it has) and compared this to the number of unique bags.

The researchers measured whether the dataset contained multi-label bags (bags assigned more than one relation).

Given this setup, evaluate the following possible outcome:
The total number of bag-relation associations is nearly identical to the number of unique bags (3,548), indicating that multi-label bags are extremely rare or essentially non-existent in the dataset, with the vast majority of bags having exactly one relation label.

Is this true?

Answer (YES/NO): NO